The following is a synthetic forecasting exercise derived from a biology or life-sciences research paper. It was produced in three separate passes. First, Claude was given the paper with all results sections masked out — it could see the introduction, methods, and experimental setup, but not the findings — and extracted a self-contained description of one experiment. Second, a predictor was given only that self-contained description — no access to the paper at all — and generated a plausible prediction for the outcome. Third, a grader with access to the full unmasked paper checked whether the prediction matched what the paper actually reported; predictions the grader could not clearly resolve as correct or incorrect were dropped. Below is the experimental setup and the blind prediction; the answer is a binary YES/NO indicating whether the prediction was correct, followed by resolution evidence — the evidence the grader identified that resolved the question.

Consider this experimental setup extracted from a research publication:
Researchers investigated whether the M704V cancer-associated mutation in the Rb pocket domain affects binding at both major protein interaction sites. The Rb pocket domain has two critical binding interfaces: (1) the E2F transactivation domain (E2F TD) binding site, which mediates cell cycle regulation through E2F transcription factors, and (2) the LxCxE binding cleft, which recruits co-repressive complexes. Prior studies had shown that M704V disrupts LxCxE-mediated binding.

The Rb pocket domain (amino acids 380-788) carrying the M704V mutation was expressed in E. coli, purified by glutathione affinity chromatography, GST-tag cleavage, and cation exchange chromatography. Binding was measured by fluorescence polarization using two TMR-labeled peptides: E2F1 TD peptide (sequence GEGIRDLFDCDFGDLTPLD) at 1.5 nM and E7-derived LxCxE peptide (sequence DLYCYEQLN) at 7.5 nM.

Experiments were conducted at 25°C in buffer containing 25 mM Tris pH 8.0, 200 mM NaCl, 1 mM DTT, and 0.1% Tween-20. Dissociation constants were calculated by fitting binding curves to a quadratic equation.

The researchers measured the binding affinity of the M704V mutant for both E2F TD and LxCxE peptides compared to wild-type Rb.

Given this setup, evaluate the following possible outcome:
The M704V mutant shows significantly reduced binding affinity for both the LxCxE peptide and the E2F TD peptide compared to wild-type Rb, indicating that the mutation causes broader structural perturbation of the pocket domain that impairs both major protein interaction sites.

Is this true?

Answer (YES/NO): YES